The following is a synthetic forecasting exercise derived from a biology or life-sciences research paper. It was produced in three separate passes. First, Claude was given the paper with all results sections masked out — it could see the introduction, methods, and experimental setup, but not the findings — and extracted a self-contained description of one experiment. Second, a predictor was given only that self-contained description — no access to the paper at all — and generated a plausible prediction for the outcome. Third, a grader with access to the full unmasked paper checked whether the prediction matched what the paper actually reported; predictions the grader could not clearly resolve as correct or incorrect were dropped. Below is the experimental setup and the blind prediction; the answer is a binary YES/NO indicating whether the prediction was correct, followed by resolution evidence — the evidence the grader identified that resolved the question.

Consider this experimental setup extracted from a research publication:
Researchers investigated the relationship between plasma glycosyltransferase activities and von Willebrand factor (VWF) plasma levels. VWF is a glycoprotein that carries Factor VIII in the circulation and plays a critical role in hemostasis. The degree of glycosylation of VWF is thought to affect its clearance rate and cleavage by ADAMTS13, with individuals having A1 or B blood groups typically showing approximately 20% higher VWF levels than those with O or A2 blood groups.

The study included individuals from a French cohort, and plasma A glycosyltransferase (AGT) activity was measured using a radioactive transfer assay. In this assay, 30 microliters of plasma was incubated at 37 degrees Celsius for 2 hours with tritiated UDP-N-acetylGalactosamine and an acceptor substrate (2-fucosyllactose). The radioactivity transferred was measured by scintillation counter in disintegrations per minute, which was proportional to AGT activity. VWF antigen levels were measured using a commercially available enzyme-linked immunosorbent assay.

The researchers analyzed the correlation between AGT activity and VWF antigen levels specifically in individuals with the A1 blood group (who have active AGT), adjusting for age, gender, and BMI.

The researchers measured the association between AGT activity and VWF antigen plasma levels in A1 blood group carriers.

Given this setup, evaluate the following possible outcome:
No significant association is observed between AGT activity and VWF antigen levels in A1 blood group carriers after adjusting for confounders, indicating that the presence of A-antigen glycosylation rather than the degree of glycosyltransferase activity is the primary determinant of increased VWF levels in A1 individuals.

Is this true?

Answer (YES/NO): YES